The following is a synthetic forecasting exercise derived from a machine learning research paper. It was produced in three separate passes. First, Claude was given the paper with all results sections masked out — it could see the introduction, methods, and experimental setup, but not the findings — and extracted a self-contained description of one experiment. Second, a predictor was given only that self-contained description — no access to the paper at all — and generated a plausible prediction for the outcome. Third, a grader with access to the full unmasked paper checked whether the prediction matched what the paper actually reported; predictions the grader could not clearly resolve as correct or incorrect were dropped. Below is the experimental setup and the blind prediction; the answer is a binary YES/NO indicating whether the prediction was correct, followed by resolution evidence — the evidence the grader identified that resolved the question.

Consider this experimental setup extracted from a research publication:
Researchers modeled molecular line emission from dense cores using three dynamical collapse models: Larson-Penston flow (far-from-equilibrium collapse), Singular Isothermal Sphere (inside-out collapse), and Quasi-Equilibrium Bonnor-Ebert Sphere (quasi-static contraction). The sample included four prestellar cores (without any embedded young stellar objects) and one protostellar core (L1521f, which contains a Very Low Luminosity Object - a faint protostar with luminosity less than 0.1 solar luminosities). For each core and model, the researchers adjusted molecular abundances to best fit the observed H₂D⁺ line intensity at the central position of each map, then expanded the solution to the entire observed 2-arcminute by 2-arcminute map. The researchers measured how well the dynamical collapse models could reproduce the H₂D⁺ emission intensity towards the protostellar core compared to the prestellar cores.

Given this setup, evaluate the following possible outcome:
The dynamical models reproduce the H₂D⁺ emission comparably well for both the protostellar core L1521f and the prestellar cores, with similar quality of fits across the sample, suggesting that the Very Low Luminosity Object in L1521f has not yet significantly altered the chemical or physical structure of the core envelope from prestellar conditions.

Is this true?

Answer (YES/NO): NO